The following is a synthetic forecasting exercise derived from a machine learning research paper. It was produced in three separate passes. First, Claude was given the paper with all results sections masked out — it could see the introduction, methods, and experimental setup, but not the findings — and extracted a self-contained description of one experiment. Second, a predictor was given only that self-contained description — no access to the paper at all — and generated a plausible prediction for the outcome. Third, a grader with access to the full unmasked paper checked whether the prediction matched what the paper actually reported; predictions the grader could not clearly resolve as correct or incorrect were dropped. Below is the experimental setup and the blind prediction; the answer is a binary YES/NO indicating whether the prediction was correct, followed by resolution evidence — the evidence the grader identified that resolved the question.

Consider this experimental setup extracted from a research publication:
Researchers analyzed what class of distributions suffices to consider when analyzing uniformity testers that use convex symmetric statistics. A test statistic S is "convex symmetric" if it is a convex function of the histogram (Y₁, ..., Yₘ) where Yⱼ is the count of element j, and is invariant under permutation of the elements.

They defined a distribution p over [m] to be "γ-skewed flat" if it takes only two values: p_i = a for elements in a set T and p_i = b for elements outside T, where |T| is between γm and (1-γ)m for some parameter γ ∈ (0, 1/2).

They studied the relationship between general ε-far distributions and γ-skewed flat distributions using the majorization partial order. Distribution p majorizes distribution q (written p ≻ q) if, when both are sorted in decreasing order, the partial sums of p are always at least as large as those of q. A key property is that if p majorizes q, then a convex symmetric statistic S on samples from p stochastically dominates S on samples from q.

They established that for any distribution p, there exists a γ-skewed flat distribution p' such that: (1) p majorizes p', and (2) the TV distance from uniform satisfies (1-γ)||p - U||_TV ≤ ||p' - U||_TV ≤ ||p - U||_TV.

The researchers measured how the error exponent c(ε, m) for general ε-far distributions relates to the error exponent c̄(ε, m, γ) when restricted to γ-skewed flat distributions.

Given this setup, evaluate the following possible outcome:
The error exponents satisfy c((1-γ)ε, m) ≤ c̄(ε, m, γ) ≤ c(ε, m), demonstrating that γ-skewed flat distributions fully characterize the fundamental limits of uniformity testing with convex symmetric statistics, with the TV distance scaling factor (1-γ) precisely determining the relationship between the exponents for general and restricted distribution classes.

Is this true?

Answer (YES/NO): NO